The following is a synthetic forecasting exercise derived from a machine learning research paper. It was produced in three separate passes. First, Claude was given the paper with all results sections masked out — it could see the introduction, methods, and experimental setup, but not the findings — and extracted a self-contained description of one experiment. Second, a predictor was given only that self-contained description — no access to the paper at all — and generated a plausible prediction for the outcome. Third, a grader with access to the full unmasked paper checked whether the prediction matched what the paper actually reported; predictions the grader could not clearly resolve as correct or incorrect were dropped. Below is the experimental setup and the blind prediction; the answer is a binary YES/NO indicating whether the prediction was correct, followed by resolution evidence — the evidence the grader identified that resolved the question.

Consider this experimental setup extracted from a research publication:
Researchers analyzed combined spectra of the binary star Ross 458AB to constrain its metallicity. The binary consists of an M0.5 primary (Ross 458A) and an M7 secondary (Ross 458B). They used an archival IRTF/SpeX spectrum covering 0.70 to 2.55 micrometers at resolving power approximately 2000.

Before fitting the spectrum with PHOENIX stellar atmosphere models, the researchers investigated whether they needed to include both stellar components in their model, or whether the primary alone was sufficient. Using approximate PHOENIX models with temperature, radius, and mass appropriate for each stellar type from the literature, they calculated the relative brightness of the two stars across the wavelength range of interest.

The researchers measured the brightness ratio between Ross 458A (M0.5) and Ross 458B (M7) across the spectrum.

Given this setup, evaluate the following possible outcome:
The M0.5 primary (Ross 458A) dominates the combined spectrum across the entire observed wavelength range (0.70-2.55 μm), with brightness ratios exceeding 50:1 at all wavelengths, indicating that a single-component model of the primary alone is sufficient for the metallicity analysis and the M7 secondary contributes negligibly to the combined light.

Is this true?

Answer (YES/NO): YES